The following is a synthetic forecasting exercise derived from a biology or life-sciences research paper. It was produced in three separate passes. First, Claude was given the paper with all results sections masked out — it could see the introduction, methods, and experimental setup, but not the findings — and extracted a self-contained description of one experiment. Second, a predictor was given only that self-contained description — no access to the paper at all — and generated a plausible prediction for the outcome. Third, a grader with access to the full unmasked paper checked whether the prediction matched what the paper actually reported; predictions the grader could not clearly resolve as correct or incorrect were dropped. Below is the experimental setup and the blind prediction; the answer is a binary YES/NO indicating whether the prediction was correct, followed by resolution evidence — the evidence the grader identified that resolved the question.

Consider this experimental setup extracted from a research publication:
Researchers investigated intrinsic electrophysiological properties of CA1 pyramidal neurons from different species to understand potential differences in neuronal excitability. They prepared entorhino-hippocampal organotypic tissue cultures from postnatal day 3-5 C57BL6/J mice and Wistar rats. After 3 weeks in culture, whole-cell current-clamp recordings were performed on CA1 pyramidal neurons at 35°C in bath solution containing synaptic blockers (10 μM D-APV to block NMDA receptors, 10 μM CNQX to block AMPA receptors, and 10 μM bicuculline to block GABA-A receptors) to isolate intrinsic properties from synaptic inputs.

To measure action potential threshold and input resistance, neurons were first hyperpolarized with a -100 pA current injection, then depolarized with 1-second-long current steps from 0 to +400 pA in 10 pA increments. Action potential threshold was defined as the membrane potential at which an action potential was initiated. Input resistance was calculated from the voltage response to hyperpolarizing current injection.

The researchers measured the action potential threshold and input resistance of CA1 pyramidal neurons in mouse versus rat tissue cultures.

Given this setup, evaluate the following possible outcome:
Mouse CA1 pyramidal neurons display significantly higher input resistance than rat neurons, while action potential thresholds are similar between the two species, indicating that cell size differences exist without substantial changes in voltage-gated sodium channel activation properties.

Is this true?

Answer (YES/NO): NO